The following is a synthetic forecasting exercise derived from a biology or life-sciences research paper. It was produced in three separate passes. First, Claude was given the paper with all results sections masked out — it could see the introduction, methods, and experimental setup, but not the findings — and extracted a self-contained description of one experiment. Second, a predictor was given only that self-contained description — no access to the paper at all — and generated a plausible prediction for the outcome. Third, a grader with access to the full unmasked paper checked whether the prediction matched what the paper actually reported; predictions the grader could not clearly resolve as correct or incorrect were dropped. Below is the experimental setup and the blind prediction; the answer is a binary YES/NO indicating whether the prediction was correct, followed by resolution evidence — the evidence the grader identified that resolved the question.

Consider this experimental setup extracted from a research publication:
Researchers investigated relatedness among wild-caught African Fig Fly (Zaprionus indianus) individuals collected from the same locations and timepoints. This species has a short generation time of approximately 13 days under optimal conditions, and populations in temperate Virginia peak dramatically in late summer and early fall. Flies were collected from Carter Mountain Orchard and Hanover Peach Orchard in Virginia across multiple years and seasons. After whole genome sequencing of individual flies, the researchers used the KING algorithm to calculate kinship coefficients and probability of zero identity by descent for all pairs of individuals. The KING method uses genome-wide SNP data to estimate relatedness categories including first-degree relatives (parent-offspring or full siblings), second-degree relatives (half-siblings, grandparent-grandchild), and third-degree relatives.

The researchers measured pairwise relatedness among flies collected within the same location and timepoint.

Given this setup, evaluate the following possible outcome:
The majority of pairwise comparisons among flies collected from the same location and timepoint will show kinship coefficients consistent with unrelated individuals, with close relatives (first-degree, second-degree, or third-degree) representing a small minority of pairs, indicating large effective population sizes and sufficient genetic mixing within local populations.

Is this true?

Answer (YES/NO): NO